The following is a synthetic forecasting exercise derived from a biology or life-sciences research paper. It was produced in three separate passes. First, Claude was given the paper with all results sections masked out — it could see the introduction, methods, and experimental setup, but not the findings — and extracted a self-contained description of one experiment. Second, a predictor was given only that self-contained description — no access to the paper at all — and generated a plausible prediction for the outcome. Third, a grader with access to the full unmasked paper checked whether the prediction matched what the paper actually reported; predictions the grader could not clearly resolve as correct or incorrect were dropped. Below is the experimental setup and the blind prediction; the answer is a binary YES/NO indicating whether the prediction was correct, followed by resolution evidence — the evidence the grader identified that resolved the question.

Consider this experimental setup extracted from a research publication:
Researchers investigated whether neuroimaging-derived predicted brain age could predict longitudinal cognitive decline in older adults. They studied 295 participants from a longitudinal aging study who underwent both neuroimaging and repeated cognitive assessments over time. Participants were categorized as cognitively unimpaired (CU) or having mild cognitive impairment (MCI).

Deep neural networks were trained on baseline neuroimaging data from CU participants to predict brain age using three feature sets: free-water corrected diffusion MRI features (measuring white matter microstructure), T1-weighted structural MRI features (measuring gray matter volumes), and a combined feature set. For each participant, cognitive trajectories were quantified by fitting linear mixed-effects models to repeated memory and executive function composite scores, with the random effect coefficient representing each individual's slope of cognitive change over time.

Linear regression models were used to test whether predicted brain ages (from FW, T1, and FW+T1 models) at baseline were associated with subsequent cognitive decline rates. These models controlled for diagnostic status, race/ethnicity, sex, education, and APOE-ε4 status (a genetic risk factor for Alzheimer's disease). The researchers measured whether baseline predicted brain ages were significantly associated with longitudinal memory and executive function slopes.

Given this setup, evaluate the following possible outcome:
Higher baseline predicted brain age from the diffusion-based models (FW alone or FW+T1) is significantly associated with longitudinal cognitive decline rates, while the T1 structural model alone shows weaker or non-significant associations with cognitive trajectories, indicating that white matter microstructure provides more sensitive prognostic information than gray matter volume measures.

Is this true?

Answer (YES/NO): NO